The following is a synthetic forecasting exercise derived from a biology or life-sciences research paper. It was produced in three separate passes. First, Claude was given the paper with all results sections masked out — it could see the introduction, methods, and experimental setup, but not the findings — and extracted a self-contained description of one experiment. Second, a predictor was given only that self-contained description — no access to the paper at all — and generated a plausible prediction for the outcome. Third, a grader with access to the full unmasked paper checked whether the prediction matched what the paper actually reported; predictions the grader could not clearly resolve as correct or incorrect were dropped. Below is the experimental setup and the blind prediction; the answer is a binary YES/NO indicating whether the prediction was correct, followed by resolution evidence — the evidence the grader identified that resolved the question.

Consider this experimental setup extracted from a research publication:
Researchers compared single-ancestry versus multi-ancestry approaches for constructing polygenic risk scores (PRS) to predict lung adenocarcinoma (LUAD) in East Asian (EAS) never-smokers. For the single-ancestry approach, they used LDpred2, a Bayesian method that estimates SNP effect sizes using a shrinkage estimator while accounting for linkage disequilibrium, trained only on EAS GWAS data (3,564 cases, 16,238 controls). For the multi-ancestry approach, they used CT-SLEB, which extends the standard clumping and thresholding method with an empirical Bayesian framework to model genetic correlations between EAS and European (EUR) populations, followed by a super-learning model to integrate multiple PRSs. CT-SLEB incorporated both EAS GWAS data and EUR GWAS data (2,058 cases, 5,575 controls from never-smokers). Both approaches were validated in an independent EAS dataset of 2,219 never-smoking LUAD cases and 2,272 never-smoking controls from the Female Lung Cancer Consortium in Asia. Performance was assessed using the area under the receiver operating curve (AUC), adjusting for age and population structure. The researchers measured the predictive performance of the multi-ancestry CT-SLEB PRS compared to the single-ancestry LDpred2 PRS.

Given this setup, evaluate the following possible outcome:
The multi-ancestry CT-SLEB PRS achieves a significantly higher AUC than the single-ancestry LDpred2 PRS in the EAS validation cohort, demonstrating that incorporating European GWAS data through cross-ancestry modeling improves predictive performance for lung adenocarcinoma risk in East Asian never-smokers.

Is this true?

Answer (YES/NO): NO